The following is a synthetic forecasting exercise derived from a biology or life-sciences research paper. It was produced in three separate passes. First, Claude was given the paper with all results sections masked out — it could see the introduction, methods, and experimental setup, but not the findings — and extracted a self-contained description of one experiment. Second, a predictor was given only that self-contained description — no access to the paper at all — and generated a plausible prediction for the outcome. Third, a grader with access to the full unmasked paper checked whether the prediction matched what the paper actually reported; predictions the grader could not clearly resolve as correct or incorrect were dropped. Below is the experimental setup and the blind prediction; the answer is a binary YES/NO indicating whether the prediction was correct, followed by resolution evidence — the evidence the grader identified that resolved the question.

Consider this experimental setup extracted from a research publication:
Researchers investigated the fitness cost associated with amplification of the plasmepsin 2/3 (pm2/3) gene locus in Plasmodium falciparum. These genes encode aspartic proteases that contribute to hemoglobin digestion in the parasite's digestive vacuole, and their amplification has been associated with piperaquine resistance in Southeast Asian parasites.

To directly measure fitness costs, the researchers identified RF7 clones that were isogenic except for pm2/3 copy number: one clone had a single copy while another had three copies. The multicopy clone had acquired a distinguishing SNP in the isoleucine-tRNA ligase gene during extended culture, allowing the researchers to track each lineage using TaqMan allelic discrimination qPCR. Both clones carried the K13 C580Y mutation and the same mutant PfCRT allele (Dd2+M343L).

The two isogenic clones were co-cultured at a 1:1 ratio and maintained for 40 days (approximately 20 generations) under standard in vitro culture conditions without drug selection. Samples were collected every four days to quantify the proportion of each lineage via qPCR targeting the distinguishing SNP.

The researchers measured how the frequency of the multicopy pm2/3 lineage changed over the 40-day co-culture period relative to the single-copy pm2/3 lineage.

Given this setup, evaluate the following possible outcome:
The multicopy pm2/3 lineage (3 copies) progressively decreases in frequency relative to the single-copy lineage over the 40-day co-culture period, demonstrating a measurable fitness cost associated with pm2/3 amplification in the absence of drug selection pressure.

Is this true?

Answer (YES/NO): YES